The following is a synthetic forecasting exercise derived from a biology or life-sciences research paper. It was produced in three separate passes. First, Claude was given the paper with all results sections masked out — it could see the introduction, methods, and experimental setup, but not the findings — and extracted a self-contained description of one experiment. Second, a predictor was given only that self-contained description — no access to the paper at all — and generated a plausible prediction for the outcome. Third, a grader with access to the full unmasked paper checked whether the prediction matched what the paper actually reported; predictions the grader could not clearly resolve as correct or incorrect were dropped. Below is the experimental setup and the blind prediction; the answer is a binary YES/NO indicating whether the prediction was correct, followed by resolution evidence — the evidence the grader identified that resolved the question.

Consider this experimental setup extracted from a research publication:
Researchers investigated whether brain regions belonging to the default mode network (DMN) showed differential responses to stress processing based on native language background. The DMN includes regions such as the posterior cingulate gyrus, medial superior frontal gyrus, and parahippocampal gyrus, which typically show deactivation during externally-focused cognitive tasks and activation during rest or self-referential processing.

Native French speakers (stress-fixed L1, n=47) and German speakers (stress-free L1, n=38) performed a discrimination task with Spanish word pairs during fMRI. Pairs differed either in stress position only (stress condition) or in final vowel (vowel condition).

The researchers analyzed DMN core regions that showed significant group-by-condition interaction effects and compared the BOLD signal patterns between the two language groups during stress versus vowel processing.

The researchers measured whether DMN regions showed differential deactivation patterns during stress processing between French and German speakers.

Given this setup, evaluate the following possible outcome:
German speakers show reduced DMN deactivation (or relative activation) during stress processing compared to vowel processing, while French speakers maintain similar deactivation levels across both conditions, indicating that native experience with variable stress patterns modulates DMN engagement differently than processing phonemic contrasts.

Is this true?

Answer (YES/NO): NO